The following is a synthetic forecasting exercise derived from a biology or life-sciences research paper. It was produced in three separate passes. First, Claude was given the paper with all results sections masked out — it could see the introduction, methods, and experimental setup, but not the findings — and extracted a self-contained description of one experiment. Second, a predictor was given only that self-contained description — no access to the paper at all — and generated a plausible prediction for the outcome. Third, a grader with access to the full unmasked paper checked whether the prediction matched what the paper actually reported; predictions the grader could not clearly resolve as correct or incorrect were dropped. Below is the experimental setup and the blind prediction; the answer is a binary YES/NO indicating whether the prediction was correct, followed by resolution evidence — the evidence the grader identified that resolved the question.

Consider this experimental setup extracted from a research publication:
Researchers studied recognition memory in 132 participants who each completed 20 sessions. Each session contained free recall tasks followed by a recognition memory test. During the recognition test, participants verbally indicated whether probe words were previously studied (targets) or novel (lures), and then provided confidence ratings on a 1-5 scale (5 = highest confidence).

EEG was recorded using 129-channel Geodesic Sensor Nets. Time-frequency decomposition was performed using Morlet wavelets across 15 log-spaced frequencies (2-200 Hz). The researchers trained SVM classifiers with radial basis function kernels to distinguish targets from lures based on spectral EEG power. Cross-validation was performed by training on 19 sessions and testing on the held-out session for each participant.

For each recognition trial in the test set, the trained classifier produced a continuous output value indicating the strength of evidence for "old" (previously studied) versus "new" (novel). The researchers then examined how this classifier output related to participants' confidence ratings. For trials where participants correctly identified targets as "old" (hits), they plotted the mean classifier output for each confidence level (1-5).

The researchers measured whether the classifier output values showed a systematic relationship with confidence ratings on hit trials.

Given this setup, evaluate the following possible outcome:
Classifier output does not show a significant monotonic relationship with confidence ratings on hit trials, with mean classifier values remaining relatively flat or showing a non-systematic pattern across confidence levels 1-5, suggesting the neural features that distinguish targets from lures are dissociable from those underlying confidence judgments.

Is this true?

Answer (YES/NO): NO